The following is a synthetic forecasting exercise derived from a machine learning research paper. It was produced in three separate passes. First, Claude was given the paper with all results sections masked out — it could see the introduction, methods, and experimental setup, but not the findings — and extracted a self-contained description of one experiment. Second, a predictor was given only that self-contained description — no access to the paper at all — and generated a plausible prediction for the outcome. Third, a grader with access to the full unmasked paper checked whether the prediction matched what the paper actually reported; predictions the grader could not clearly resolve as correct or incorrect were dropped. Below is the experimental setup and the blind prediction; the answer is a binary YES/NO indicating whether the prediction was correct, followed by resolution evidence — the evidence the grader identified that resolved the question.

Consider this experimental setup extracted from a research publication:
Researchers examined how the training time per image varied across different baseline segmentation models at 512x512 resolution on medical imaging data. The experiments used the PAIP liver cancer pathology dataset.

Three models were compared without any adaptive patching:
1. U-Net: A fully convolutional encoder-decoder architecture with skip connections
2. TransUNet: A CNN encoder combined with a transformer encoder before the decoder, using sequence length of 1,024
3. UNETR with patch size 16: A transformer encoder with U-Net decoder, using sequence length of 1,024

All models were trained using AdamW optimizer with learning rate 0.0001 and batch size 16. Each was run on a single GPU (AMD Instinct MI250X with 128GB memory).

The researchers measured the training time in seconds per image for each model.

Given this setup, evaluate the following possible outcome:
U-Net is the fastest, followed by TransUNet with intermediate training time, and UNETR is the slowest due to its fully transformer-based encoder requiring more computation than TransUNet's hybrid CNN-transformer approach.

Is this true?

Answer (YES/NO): NO